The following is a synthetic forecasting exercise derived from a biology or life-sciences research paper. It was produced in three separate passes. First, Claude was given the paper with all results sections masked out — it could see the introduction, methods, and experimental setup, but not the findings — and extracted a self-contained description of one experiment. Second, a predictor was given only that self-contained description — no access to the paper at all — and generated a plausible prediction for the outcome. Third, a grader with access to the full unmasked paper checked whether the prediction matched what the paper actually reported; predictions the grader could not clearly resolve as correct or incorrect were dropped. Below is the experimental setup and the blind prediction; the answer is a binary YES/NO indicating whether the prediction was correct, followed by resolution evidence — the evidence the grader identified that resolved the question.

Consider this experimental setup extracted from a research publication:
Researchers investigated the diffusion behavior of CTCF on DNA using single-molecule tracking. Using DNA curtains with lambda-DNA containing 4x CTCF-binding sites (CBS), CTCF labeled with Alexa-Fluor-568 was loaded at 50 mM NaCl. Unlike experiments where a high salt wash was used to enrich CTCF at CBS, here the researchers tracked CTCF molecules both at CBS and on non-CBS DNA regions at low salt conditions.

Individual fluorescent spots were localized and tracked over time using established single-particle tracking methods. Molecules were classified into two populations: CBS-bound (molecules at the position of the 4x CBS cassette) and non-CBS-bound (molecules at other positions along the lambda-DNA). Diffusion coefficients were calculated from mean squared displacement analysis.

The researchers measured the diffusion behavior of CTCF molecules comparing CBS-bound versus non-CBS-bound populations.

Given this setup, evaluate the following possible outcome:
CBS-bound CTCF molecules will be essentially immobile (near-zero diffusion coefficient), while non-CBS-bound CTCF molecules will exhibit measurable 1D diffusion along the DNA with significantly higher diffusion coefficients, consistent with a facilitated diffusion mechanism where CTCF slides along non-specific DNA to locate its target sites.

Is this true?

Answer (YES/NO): YES